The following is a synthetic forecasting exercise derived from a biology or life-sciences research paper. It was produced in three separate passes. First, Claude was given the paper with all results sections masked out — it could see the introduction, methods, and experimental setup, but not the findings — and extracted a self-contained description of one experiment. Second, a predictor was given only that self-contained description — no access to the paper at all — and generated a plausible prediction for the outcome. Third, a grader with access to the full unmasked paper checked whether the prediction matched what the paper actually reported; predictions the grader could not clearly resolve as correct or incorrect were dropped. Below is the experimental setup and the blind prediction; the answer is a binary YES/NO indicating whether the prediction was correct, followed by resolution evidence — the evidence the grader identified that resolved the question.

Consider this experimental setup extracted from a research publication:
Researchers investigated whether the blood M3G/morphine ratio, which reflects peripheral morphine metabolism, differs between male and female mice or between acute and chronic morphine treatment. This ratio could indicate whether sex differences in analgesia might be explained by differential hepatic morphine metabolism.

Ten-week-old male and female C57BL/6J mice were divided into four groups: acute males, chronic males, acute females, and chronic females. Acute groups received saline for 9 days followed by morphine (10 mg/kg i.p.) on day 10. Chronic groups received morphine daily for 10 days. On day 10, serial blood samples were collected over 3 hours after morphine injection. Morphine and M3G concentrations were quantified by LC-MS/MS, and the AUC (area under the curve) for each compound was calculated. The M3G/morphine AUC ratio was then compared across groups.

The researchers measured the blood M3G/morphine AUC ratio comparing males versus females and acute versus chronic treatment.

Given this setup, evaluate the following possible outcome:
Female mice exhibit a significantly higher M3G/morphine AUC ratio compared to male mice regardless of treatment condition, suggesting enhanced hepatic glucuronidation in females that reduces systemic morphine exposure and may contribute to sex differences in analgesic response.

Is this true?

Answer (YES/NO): YES